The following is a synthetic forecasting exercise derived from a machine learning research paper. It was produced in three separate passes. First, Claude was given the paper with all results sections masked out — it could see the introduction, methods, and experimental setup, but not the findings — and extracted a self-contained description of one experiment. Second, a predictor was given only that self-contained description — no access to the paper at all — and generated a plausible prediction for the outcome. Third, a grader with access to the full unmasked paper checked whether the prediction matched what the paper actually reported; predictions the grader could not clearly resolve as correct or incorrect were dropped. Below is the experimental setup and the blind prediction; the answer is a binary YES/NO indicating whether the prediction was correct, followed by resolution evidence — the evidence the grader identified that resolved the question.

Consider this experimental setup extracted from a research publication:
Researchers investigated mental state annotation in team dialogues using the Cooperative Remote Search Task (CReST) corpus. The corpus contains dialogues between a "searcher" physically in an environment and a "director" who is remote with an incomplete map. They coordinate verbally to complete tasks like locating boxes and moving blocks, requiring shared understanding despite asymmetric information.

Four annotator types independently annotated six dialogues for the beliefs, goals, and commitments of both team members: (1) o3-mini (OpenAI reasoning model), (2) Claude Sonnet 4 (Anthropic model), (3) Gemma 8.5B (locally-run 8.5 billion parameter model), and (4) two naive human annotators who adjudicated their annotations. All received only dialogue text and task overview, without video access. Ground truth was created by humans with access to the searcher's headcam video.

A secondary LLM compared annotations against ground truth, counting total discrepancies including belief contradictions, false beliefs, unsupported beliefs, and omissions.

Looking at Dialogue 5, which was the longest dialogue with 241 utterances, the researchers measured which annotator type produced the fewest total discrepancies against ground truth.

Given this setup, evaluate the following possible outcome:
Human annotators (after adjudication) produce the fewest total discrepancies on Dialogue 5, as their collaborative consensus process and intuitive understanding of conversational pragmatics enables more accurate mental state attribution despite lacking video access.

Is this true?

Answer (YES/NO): NO